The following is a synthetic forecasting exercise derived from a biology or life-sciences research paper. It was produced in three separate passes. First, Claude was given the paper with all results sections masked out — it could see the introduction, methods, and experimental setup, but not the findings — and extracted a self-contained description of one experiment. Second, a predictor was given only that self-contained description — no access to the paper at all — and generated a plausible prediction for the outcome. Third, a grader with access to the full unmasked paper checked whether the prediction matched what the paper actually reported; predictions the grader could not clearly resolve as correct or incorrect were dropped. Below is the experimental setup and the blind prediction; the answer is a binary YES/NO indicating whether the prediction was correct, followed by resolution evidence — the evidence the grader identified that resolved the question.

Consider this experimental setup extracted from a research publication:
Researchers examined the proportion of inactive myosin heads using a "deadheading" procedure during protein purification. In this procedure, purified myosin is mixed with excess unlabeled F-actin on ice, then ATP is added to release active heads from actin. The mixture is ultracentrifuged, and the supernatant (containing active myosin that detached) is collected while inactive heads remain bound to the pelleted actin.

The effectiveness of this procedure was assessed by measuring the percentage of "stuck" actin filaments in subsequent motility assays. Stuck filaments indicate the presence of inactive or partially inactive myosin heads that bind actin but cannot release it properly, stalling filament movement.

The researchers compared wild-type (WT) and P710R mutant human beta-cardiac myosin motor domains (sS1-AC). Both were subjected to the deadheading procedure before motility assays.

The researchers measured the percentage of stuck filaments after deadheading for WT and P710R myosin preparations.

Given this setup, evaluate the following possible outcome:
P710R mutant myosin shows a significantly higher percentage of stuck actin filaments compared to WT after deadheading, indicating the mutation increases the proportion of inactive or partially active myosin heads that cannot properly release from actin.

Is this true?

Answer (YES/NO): YES